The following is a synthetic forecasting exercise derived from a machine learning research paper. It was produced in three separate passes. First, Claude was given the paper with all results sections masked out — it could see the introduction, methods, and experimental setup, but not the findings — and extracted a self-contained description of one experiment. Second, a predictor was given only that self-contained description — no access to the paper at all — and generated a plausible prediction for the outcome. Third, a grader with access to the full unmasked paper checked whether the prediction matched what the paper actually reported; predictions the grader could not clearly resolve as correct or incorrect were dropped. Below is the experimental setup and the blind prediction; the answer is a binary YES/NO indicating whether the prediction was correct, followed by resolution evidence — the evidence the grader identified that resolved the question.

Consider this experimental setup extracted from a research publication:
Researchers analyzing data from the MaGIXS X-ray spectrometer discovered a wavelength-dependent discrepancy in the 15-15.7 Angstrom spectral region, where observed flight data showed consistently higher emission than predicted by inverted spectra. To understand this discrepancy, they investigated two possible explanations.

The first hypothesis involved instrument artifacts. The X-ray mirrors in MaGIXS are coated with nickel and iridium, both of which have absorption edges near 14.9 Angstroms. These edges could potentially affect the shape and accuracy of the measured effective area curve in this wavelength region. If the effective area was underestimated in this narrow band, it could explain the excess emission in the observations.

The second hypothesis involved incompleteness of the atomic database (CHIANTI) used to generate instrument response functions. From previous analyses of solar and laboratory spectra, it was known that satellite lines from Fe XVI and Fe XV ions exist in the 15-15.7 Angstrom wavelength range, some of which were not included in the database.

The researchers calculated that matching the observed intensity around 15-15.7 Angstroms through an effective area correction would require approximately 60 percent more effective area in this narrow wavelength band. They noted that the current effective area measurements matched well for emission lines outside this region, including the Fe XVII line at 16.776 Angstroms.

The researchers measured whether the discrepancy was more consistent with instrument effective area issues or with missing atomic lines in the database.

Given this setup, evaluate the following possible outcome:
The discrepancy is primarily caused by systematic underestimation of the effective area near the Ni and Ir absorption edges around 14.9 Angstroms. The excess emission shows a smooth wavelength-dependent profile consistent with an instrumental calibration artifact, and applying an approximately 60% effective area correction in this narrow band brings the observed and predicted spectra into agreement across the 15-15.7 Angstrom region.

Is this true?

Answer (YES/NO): NO